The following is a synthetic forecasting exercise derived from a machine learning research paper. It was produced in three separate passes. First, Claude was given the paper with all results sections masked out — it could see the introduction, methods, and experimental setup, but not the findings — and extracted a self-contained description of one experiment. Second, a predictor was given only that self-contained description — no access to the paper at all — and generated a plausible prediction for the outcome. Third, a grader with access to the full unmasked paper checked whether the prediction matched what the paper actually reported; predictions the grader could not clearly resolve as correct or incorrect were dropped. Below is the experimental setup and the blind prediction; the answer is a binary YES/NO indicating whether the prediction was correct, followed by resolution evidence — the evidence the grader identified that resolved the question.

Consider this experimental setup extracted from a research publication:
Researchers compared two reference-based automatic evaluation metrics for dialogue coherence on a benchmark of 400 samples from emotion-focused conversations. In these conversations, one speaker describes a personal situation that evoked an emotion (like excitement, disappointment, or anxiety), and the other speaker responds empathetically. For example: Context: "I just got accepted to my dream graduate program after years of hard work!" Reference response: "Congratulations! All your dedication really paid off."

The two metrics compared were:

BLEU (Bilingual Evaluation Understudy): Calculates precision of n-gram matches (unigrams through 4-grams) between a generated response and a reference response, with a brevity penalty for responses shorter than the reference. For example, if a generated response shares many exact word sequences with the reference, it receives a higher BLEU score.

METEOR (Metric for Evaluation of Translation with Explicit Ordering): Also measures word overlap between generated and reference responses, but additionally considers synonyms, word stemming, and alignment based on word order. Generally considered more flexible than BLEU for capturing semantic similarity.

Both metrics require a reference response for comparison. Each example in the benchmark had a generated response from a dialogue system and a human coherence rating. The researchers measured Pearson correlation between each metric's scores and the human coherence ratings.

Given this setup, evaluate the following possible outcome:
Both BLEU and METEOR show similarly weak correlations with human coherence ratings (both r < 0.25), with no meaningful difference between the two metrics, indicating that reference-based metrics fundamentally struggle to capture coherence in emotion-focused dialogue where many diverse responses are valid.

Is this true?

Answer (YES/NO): NO